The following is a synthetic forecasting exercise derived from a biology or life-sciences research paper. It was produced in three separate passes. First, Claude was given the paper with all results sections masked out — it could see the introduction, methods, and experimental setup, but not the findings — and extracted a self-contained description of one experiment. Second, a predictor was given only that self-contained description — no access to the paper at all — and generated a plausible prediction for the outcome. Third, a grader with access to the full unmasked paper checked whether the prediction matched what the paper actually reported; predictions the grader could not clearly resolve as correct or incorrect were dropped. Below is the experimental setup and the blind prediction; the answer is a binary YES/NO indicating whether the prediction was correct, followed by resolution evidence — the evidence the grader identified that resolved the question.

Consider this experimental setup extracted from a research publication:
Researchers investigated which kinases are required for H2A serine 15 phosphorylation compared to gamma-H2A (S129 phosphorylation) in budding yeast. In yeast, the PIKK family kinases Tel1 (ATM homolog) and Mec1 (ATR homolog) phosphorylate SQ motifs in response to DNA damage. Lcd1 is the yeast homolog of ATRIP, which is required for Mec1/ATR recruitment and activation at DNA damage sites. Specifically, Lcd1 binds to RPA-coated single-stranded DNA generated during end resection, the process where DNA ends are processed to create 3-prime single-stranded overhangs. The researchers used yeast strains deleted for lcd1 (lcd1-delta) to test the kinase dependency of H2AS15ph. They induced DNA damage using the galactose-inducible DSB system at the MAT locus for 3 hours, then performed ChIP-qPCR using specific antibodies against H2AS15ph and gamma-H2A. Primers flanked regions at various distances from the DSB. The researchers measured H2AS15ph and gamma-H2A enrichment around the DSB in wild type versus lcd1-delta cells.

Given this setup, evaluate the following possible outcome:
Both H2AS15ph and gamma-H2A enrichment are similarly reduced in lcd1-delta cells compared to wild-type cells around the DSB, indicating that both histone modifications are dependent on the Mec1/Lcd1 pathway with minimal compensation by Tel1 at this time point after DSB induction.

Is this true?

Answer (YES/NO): NO